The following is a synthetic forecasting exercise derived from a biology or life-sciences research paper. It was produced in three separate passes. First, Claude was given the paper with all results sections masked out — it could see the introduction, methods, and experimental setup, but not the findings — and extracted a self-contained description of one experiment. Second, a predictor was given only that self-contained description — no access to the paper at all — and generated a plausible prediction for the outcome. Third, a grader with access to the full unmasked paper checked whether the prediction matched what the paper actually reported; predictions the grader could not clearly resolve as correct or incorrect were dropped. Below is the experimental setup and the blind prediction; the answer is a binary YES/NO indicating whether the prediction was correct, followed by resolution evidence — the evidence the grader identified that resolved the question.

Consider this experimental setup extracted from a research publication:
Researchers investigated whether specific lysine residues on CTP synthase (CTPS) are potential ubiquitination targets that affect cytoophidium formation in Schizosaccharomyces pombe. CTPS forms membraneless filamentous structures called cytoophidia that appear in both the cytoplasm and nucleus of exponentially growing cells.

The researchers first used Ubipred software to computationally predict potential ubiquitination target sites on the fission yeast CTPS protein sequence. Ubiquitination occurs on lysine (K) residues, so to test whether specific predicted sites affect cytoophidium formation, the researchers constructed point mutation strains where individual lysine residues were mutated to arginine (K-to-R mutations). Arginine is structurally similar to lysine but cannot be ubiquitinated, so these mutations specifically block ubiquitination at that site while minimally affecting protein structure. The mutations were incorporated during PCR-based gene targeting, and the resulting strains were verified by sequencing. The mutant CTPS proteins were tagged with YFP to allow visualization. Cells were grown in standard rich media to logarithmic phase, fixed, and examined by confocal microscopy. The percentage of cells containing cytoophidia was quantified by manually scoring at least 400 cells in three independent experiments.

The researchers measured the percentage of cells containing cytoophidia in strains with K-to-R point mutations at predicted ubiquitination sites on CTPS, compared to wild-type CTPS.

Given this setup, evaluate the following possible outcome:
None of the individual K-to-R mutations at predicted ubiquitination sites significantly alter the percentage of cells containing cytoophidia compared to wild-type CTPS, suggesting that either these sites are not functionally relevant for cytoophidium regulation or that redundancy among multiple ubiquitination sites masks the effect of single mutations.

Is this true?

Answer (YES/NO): NO